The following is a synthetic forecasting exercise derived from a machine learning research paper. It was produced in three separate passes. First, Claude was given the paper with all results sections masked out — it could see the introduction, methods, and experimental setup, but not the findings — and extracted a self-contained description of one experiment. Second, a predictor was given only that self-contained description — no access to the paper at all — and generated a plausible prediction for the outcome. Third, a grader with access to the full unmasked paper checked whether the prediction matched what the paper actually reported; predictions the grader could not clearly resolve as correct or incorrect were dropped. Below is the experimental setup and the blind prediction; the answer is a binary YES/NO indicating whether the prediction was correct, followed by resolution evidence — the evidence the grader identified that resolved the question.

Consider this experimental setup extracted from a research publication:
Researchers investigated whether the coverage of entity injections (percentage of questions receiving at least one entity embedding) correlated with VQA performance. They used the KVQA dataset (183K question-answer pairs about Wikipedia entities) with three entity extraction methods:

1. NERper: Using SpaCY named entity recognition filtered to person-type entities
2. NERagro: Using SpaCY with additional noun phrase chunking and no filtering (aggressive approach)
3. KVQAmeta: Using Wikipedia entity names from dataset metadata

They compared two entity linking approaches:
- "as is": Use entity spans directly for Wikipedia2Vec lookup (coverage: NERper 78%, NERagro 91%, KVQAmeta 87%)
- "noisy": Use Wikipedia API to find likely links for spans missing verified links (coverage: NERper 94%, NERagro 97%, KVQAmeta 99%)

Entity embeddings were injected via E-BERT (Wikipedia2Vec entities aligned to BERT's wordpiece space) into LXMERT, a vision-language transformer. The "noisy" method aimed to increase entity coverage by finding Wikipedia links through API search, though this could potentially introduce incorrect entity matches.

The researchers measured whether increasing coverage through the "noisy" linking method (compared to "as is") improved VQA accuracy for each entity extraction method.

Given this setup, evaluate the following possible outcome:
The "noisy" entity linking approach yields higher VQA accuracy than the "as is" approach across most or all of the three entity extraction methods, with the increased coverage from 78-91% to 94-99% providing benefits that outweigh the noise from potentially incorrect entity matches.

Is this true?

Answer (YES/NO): YES